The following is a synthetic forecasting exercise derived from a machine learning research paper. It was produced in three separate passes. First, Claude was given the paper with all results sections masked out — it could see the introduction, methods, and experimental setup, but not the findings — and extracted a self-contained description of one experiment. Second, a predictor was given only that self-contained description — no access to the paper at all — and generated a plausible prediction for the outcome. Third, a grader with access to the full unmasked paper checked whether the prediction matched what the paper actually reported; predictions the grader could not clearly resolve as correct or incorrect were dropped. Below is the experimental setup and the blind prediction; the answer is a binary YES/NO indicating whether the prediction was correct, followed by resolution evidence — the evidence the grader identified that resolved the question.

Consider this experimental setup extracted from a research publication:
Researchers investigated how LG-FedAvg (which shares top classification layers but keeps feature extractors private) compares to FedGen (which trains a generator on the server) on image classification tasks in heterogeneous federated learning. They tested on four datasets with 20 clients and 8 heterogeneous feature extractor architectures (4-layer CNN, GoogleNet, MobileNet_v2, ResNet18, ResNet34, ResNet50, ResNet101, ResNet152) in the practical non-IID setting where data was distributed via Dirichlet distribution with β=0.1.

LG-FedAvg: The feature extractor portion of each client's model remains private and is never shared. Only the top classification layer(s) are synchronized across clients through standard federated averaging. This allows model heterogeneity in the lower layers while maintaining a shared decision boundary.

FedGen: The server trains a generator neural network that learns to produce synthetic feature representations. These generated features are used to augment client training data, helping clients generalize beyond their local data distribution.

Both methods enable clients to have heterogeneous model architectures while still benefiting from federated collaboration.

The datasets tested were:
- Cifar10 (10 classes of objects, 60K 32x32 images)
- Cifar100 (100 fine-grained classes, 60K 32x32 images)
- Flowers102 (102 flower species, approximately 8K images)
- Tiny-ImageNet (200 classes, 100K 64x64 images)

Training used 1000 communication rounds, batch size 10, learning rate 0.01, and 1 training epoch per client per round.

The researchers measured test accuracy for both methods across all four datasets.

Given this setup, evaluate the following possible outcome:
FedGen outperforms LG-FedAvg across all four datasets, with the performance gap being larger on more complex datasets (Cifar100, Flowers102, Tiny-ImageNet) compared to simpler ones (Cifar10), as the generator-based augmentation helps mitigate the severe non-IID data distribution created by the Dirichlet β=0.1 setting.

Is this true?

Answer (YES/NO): NO